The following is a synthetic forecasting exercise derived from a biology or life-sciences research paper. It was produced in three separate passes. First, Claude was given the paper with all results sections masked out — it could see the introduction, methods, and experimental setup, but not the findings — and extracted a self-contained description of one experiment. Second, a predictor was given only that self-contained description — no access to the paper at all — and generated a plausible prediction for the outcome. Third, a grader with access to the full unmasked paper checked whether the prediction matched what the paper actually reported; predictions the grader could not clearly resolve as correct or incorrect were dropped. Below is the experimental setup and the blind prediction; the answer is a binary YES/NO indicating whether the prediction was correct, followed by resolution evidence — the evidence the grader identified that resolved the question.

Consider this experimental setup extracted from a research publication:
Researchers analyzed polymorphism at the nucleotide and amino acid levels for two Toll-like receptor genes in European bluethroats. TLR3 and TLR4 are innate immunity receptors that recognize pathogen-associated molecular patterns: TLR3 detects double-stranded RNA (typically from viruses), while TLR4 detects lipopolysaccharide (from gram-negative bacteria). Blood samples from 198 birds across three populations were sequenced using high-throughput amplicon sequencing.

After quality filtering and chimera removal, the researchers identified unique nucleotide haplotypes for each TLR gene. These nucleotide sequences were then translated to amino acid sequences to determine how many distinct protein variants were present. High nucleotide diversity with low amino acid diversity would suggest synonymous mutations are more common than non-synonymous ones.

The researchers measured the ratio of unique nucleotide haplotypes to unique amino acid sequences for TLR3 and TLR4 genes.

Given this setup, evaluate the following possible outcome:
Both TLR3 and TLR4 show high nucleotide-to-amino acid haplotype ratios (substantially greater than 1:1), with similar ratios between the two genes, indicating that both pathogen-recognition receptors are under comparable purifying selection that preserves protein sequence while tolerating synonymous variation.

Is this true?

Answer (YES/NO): NO